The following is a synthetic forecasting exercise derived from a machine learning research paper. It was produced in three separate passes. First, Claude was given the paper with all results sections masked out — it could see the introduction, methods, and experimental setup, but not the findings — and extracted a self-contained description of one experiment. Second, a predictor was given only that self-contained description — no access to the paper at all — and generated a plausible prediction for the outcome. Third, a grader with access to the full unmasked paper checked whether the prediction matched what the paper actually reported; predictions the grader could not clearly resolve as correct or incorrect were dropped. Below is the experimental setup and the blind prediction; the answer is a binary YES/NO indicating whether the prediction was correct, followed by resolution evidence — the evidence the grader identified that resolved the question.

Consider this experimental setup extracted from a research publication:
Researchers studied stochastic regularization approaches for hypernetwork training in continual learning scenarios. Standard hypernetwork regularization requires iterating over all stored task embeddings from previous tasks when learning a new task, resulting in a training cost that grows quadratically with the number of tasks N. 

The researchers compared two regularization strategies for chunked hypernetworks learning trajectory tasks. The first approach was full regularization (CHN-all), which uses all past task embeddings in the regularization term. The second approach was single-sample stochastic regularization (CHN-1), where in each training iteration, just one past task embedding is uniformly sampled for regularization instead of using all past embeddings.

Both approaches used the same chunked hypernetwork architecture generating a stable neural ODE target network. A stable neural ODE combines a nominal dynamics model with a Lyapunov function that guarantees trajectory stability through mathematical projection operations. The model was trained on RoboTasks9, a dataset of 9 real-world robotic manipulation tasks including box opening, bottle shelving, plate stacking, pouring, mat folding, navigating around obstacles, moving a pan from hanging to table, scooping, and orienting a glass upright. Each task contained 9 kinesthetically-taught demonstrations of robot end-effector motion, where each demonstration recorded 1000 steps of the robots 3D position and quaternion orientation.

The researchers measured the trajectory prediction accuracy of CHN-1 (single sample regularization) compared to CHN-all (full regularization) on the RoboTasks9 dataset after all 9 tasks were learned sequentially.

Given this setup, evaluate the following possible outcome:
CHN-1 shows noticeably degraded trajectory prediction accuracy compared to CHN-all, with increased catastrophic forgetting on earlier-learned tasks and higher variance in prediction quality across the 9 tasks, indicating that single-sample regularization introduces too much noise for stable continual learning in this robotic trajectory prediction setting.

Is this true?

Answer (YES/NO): NO